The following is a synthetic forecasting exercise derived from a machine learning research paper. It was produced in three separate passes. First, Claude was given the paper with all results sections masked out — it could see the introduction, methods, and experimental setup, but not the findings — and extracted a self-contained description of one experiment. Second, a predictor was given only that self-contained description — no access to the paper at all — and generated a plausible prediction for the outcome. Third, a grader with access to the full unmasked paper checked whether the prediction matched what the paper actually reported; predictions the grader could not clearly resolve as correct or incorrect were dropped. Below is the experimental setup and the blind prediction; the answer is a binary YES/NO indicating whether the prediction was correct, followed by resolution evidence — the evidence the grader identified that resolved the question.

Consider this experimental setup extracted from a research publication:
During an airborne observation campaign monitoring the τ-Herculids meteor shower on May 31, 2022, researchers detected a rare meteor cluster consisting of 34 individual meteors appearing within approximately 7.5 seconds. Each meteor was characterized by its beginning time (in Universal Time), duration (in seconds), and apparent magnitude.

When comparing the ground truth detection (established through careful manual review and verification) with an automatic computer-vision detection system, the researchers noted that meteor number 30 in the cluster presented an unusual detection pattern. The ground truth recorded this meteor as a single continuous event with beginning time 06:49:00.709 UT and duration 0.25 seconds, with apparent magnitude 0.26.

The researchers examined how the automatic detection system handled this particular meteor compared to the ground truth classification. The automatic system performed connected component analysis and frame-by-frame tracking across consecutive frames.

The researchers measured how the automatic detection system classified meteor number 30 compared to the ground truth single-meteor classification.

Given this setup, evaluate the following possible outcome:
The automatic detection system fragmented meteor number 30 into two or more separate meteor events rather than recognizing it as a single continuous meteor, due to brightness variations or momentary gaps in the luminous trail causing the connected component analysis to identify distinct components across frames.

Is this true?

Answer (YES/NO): YES